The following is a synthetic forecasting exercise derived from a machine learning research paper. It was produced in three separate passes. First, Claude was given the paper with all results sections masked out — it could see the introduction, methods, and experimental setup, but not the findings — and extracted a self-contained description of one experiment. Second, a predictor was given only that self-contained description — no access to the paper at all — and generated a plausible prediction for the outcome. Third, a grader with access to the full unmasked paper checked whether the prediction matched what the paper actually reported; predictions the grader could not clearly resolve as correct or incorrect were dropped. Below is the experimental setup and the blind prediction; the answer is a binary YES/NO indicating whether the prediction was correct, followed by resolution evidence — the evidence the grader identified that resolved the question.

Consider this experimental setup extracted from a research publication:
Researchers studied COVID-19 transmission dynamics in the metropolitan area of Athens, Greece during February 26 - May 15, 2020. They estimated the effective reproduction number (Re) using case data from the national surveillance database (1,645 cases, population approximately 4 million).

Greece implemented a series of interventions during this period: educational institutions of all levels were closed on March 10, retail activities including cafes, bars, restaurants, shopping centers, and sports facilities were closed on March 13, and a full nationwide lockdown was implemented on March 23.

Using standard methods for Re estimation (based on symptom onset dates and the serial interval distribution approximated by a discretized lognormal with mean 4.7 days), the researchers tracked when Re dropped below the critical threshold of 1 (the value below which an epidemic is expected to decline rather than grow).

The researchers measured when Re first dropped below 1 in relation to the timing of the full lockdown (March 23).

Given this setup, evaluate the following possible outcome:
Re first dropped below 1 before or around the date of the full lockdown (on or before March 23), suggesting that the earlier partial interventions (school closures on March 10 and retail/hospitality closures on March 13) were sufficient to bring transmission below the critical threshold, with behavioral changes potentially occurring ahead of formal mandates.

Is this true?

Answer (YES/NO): YES